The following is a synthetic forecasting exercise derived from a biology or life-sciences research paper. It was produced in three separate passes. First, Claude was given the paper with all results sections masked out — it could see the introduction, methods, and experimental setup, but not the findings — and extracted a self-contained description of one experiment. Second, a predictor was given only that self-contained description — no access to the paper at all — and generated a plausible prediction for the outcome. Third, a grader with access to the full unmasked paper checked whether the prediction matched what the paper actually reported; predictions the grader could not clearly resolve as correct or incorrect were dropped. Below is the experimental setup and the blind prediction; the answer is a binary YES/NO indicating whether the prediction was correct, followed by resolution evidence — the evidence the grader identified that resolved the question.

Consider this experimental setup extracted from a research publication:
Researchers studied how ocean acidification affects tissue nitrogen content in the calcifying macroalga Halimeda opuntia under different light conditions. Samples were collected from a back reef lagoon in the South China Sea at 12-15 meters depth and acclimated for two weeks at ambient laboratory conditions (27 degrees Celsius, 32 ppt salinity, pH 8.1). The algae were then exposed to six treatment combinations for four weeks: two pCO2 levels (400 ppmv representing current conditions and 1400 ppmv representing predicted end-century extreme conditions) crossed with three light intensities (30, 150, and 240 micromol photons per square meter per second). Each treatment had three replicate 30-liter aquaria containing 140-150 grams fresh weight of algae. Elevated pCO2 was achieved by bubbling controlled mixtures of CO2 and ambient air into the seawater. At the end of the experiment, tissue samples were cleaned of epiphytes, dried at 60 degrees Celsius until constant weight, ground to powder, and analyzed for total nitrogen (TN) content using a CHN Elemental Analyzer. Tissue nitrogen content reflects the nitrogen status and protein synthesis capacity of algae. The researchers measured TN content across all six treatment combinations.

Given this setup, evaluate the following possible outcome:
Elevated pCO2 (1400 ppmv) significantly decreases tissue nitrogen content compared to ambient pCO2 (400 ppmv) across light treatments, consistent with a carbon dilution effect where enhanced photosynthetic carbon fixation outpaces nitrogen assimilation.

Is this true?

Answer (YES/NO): NO